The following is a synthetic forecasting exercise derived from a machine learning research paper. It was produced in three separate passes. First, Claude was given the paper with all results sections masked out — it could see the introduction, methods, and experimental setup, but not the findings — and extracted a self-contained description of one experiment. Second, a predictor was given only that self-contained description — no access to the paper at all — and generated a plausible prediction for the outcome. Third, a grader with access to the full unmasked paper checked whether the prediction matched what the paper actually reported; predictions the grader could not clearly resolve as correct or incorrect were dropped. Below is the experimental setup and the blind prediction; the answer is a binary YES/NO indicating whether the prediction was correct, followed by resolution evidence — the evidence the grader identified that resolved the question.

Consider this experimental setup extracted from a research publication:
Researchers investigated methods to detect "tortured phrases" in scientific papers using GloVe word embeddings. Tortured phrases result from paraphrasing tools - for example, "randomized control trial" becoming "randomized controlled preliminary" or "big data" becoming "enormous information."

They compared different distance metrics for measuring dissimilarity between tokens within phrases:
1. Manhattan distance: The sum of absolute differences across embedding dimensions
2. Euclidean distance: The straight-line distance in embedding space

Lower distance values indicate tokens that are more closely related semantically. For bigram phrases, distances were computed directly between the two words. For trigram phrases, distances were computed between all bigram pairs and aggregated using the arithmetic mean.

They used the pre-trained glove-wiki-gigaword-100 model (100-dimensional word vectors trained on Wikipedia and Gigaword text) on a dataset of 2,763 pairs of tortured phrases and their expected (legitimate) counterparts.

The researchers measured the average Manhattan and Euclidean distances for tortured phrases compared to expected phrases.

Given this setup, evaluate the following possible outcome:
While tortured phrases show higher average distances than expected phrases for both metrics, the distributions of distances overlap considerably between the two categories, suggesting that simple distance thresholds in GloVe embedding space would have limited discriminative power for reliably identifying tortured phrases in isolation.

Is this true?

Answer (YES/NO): YES